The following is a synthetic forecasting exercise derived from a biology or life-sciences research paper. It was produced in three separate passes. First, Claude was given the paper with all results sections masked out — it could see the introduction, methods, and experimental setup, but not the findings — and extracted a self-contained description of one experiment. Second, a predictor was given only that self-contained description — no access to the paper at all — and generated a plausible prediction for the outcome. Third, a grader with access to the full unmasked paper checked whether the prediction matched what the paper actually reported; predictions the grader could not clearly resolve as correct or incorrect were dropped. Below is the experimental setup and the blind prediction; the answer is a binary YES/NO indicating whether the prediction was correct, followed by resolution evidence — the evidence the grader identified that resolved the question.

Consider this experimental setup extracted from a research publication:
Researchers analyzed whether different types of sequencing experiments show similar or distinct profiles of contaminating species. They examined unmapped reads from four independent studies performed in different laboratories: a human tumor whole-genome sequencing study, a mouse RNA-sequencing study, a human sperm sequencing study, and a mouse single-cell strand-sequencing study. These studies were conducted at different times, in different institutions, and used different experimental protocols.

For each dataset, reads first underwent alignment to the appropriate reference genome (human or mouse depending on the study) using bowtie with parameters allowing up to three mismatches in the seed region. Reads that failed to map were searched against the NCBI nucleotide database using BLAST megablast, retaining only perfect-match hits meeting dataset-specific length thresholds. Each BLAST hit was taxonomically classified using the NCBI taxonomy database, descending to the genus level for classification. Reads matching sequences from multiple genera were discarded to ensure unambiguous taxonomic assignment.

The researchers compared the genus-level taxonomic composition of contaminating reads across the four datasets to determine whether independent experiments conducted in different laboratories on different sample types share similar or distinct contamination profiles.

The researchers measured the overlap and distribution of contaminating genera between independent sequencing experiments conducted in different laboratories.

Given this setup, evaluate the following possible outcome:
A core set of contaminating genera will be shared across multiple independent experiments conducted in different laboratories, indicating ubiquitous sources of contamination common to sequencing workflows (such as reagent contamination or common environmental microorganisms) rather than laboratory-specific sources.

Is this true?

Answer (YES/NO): NO